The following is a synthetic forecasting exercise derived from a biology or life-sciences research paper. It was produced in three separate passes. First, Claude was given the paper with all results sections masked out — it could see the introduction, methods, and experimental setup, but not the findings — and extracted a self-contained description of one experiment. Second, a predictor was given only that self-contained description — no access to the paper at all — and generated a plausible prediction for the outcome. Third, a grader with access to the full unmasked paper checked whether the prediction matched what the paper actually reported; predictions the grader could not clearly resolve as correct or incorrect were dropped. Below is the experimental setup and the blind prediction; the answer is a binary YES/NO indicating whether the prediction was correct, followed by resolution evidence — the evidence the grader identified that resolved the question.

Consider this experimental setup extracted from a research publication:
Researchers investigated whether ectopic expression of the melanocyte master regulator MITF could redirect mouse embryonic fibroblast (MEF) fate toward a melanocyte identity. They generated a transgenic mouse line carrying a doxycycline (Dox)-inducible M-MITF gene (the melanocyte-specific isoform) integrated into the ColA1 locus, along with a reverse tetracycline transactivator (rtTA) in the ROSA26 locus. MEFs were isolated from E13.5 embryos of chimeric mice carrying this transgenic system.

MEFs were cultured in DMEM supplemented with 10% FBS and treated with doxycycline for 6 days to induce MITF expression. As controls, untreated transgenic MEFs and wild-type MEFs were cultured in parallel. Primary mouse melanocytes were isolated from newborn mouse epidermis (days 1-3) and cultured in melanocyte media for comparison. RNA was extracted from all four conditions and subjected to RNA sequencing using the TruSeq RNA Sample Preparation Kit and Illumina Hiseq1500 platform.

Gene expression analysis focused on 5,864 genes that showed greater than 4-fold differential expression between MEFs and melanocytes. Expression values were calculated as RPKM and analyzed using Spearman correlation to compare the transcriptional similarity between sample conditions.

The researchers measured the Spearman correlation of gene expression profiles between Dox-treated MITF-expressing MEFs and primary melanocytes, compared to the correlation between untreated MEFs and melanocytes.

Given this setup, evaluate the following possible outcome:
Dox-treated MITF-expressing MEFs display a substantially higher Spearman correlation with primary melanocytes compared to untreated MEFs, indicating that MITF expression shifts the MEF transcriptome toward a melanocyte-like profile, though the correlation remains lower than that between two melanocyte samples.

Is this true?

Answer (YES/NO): YES